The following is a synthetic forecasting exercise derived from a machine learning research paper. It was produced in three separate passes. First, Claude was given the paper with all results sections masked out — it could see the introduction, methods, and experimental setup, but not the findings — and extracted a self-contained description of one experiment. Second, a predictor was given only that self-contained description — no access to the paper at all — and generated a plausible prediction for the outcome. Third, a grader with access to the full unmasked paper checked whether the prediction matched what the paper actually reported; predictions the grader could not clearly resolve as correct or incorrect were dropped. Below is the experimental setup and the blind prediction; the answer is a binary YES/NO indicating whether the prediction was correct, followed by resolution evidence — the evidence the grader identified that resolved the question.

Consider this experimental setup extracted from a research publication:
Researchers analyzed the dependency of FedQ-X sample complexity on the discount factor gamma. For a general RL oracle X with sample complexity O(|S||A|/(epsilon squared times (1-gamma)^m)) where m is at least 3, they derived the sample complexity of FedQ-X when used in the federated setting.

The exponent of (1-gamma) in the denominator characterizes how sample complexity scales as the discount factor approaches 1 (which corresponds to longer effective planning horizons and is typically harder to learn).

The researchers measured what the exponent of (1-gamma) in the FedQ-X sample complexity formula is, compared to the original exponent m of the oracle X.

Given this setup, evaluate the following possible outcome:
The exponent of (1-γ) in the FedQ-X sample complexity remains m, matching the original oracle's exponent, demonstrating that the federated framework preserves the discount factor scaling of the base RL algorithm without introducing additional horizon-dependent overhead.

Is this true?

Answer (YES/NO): NO